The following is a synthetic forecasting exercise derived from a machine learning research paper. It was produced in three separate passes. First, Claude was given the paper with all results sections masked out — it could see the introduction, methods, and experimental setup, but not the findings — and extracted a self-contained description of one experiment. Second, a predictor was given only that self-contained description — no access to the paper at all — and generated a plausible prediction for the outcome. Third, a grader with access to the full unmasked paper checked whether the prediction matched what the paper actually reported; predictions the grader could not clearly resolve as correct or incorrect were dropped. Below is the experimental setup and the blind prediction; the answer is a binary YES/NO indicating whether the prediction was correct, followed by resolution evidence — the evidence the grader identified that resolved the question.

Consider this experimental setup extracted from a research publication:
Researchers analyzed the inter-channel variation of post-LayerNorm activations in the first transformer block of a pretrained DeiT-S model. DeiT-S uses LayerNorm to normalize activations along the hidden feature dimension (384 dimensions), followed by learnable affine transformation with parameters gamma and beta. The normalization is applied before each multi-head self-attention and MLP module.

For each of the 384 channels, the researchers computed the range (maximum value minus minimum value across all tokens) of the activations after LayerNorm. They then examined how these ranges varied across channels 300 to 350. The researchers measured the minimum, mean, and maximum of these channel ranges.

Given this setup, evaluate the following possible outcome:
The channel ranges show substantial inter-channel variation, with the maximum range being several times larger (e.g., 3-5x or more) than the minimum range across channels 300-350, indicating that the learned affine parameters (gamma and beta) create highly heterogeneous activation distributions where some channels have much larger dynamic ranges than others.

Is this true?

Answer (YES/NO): YES